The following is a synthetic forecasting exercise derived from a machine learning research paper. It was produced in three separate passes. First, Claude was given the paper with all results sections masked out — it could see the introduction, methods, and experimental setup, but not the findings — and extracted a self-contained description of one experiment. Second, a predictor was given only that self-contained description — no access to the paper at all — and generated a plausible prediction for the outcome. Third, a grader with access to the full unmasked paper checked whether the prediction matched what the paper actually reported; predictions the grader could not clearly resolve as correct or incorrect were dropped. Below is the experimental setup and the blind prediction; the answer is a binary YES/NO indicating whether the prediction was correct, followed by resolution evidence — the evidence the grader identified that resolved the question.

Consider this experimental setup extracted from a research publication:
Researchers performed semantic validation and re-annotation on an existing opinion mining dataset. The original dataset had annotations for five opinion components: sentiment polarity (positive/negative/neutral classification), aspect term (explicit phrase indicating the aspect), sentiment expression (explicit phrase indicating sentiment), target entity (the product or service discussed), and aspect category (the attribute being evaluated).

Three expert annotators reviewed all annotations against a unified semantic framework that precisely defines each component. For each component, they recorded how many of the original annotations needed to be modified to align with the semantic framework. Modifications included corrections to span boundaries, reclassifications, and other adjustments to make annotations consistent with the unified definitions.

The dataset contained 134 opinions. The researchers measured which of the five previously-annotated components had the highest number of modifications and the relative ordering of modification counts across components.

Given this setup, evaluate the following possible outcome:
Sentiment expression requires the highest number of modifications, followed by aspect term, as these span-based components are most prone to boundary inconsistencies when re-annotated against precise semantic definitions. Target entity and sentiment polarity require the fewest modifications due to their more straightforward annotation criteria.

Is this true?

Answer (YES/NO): NO